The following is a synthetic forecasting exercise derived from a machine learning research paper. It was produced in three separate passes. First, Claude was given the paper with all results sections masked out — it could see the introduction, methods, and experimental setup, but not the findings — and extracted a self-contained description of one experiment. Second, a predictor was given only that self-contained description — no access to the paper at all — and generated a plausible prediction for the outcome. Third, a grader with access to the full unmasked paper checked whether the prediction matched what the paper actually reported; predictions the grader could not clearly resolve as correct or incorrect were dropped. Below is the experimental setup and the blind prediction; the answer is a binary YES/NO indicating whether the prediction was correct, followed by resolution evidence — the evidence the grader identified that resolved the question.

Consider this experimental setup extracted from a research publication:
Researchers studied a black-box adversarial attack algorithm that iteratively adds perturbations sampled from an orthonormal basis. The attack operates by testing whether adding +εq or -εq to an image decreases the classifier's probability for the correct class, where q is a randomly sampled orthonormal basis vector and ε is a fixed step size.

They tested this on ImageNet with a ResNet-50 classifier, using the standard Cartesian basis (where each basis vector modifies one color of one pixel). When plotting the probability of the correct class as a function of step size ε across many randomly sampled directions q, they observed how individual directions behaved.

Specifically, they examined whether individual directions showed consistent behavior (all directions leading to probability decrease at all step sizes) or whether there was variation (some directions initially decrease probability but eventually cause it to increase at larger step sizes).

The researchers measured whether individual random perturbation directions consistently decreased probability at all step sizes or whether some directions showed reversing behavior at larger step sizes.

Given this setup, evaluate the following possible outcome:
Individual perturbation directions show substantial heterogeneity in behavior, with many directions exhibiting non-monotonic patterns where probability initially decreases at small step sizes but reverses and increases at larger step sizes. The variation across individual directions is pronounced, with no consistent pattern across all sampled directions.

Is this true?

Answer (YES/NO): NO